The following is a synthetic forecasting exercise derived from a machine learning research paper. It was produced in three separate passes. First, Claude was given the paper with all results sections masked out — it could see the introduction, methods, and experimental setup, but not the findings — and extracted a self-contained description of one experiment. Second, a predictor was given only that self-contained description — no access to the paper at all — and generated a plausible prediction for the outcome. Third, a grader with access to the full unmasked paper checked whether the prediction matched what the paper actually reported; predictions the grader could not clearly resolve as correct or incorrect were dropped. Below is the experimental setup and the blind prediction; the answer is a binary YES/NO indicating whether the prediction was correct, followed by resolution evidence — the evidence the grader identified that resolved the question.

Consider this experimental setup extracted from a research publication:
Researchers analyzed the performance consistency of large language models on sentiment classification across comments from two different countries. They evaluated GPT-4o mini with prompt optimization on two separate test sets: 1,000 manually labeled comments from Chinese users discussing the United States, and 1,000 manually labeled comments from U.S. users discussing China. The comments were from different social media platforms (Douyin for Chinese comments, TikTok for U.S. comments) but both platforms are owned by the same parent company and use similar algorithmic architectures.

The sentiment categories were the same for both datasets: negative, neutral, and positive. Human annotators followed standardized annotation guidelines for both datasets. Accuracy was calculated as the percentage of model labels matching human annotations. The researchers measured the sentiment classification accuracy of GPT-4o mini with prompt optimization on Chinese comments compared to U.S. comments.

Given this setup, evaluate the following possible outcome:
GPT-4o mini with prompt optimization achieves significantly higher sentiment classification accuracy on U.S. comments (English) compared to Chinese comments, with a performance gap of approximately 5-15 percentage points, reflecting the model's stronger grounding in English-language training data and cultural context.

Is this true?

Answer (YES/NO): NO